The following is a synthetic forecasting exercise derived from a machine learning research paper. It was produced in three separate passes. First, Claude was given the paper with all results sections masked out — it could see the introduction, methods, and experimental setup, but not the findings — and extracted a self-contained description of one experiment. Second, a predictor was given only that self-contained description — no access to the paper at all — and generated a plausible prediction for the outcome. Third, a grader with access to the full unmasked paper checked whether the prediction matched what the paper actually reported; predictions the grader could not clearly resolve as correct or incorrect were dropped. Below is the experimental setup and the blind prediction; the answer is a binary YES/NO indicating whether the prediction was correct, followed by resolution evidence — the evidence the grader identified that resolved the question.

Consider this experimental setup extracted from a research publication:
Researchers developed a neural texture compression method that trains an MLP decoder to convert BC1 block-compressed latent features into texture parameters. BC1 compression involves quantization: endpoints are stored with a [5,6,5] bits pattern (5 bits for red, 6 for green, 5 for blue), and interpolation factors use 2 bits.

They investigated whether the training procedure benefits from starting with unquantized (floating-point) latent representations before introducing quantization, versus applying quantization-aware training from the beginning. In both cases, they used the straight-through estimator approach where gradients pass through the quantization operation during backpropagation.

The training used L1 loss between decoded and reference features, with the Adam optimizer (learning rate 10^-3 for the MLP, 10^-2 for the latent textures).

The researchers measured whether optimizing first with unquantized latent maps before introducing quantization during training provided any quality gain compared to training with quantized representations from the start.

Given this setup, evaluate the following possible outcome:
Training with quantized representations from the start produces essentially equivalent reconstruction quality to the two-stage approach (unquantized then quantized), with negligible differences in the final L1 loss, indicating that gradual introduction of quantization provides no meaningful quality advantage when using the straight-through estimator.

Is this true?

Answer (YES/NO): YES